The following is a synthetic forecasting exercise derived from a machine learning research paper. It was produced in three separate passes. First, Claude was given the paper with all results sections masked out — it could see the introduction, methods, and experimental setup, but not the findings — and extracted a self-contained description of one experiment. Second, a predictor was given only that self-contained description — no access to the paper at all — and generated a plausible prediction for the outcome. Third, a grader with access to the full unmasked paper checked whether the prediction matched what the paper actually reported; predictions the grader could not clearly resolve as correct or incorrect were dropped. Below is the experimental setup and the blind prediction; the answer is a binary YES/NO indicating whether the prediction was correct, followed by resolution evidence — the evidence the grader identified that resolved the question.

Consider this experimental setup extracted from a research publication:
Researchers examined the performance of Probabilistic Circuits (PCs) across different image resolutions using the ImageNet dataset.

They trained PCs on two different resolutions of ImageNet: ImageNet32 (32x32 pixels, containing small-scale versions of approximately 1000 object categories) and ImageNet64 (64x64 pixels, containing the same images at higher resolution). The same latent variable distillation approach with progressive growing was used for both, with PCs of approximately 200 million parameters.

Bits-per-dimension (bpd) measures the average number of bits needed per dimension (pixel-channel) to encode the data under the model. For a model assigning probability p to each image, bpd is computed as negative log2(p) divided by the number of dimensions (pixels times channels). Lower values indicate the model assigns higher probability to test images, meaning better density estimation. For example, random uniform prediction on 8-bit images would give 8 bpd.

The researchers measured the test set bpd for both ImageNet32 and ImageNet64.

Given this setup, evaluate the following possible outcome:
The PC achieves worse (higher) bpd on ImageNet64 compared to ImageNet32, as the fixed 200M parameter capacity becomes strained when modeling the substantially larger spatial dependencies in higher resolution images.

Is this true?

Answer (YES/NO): NO